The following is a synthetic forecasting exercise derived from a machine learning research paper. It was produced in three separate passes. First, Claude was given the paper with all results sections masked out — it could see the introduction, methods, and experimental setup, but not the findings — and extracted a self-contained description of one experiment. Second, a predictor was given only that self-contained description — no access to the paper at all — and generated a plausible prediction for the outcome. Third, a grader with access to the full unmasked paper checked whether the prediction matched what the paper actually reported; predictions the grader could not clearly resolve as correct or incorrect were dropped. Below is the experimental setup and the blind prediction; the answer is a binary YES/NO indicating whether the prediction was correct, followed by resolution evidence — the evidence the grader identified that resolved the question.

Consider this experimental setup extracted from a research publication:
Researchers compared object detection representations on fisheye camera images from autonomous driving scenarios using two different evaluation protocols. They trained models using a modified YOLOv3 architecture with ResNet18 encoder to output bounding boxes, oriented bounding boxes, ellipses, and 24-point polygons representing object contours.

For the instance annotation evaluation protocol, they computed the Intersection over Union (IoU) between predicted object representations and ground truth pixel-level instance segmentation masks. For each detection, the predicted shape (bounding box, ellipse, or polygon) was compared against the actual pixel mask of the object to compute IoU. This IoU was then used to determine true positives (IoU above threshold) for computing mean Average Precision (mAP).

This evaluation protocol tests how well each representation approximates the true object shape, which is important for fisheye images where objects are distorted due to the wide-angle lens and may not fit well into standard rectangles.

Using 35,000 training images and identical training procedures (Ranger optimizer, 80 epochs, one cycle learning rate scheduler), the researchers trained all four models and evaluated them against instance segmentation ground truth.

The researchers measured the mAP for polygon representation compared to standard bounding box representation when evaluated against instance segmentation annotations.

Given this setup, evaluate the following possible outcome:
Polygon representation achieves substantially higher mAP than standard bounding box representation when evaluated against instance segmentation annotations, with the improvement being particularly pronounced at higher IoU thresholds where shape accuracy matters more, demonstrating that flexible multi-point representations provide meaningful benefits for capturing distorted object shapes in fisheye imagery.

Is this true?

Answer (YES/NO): NO